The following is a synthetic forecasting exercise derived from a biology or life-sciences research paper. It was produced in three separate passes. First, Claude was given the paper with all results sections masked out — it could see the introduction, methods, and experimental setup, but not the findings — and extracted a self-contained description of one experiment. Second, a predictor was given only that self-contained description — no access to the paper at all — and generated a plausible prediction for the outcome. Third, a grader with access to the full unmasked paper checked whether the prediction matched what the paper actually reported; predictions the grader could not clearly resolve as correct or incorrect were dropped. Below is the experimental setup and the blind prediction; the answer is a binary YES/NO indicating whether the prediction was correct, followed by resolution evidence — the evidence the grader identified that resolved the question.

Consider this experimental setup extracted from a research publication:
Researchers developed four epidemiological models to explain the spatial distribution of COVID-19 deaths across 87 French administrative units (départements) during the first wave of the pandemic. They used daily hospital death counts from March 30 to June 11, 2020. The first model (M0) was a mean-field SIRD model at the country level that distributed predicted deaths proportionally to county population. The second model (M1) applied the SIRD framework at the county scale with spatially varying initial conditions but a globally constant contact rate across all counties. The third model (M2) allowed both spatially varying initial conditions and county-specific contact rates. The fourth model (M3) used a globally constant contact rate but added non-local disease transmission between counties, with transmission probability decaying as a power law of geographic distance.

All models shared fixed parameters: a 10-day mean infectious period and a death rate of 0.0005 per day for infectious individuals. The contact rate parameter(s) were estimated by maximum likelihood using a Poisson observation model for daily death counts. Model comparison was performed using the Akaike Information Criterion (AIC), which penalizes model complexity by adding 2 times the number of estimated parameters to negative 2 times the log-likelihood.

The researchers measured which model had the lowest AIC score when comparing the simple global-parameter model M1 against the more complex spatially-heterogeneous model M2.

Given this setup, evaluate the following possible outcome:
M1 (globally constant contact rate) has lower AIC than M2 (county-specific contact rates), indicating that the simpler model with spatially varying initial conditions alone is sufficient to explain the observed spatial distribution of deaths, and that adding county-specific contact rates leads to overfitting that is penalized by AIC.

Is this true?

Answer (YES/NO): YES